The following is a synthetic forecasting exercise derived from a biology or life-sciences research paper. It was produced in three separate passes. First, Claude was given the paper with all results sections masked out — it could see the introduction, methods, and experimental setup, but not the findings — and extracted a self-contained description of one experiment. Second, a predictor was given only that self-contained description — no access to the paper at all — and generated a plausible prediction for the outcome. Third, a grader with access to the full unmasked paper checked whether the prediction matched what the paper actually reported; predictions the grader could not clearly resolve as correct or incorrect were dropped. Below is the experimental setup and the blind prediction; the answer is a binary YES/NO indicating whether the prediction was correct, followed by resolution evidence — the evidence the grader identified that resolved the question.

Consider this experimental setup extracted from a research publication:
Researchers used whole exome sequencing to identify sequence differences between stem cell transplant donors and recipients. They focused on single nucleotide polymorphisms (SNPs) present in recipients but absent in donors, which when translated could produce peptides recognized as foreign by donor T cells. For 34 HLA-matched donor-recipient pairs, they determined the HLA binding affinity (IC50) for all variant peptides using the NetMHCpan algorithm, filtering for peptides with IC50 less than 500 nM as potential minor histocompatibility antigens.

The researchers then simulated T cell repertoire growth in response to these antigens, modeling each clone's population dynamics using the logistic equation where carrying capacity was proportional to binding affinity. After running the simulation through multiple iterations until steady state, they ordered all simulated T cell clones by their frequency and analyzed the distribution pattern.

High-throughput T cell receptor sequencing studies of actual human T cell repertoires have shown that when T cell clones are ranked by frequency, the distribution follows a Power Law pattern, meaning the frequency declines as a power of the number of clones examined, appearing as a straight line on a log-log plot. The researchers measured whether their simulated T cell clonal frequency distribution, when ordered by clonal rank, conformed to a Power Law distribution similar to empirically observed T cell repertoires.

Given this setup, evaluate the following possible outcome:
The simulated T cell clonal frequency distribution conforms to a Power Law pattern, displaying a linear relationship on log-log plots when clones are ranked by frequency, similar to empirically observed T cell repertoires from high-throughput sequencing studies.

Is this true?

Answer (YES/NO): YES